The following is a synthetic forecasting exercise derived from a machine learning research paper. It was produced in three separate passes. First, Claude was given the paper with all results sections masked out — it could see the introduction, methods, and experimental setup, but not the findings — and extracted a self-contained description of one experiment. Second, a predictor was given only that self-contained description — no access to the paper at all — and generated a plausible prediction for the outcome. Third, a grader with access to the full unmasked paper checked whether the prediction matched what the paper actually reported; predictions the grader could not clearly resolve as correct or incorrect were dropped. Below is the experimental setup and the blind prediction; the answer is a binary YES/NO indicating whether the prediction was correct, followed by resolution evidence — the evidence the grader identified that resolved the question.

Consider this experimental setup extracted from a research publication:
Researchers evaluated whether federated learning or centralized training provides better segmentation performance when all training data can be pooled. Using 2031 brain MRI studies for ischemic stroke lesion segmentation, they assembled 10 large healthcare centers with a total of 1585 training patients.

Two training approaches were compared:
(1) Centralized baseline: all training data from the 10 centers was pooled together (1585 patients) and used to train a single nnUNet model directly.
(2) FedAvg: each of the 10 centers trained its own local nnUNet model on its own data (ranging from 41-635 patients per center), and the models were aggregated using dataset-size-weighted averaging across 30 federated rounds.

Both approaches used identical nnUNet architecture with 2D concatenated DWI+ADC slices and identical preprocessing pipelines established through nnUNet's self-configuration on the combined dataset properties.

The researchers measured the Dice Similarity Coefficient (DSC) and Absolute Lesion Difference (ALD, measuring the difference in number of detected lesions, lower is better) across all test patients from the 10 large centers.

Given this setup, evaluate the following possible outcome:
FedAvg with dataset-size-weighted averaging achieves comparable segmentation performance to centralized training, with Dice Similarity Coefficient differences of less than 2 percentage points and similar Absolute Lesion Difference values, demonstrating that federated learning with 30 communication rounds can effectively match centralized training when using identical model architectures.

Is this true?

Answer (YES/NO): YES